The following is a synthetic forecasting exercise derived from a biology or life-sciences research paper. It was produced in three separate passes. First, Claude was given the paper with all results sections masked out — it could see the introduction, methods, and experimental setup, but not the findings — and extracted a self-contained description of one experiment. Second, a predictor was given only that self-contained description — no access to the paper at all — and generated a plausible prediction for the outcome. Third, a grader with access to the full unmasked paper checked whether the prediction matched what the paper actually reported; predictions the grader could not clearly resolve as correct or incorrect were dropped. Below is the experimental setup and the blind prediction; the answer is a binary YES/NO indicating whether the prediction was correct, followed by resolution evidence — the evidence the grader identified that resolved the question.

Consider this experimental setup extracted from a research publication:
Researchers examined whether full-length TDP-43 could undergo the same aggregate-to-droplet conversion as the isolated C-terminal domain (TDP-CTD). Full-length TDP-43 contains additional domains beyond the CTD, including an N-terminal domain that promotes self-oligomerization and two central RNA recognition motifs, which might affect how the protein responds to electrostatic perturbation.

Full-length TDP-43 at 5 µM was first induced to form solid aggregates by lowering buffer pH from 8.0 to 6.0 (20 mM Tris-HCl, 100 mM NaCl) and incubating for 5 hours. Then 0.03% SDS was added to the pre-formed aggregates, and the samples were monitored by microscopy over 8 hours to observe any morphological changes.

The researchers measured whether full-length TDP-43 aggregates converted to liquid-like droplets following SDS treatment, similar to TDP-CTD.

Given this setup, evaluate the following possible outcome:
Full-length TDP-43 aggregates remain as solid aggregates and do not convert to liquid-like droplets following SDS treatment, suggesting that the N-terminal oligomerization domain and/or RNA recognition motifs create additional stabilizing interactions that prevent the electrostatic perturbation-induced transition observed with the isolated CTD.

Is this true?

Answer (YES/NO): NO